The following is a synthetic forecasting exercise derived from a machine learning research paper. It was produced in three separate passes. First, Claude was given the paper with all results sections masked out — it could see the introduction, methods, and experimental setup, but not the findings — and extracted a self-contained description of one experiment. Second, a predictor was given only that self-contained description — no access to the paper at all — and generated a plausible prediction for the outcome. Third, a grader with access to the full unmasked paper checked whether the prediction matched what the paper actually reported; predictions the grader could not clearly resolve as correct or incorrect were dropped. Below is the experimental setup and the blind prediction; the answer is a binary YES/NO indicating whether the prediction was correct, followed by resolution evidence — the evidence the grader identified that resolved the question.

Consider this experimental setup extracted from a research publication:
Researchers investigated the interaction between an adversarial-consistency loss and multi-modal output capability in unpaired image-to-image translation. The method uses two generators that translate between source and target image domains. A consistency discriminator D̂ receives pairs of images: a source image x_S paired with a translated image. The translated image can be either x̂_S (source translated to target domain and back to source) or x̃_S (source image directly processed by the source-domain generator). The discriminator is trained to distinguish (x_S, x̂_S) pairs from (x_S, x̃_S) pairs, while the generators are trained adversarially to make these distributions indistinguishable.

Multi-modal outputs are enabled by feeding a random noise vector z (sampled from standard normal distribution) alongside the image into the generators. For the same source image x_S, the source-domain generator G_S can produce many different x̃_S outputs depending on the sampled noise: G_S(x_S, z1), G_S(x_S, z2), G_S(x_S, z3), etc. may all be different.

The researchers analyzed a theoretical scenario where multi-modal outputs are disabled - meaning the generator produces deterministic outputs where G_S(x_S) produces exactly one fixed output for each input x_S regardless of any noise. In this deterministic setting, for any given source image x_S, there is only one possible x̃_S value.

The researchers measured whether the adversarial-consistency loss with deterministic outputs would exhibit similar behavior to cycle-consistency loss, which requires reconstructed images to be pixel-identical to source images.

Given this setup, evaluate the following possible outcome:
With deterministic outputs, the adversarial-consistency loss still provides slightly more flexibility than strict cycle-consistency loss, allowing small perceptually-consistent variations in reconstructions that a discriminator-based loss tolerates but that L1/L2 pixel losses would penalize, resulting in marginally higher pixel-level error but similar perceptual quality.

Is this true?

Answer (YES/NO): NO